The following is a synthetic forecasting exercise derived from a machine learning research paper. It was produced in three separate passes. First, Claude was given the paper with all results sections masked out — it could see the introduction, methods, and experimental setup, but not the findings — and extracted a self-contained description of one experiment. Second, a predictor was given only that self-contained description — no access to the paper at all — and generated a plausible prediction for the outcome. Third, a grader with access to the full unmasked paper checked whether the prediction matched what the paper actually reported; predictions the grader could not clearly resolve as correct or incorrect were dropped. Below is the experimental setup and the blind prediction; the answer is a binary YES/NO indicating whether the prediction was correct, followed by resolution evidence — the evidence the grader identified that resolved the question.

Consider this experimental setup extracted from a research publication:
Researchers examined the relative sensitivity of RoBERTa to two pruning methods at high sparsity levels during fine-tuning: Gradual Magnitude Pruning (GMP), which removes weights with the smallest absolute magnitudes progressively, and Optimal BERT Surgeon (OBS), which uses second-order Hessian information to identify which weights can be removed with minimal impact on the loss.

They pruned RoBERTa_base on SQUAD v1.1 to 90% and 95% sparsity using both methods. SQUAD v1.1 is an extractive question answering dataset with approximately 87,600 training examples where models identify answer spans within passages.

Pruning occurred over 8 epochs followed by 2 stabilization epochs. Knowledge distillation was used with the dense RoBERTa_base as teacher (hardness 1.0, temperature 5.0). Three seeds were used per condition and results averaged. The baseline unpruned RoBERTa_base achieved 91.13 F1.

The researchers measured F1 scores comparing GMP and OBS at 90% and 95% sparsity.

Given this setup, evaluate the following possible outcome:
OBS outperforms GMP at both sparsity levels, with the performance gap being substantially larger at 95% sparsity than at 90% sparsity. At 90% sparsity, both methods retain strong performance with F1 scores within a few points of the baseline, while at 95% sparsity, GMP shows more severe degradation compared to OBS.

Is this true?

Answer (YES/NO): NO